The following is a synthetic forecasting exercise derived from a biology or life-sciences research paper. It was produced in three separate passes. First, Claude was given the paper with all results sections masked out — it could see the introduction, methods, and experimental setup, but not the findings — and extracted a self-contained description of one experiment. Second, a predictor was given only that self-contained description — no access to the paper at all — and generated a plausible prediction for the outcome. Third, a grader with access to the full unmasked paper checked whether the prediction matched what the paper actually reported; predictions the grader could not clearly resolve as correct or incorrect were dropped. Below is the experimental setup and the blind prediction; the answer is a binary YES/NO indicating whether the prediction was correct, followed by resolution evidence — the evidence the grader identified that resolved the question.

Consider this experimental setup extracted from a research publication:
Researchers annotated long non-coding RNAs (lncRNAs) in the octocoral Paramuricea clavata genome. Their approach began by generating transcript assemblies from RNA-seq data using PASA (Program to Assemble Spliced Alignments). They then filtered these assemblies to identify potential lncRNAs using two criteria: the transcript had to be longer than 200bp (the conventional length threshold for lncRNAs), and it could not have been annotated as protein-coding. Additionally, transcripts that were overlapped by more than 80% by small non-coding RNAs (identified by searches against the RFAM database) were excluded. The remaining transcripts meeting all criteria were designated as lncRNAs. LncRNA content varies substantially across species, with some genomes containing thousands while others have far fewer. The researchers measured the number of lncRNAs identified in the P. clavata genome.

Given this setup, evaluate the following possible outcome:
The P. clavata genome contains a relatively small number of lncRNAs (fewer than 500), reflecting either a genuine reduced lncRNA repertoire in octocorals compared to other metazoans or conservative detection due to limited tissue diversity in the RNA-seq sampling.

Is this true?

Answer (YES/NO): NO